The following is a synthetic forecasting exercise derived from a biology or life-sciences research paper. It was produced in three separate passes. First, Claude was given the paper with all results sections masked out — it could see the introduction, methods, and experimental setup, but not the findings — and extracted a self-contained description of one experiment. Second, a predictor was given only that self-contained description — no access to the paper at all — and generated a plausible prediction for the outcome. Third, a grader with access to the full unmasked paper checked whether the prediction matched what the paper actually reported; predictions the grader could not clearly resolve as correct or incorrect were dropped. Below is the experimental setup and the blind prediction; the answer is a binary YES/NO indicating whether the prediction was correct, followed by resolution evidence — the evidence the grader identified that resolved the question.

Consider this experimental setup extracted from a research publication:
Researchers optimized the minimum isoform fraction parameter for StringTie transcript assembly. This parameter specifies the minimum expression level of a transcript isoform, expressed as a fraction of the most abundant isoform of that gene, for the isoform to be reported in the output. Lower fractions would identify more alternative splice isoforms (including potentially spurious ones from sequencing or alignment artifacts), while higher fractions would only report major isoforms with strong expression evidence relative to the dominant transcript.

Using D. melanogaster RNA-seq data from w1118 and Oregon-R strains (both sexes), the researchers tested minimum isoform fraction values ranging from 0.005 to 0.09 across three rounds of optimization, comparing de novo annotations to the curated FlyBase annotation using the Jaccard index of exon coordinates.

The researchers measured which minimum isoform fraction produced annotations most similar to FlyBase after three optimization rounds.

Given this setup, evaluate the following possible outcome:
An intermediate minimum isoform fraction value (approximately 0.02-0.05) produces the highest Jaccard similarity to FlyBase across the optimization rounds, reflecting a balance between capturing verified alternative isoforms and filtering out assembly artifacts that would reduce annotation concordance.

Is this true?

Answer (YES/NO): NO